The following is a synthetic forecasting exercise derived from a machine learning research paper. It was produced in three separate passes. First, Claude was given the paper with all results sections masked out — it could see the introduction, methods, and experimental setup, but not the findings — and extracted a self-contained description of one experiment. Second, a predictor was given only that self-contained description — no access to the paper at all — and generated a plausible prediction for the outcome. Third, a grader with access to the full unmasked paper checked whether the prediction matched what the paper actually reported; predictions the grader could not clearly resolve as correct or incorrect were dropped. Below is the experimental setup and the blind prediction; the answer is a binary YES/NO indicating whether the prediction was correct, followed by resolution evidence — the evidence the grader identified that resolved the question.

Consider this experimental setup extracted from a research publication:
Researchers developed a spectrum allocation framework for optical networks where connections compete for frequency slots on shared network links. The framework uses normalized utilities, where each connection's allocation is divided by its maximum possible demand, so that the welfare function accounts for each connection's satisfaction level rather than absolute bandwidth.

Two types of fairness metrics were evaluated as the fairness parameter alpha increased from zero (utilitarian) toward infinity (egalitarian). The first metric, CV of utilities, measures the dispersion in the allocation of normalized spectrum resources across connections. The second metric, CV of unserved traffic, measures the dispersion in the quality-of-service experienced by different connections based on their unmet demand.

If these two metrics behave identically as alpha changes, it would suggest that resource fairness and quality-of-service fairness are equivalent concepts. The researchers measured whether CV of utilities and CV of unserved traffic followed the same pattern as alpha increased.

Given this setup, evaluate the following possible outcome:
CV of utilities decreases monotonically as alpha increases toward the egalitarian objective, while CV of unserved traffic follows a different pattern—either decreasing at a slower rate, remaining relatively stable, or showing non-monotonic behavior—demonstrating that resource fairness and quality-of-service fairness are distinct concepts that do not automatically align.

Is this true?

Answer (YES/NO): NO